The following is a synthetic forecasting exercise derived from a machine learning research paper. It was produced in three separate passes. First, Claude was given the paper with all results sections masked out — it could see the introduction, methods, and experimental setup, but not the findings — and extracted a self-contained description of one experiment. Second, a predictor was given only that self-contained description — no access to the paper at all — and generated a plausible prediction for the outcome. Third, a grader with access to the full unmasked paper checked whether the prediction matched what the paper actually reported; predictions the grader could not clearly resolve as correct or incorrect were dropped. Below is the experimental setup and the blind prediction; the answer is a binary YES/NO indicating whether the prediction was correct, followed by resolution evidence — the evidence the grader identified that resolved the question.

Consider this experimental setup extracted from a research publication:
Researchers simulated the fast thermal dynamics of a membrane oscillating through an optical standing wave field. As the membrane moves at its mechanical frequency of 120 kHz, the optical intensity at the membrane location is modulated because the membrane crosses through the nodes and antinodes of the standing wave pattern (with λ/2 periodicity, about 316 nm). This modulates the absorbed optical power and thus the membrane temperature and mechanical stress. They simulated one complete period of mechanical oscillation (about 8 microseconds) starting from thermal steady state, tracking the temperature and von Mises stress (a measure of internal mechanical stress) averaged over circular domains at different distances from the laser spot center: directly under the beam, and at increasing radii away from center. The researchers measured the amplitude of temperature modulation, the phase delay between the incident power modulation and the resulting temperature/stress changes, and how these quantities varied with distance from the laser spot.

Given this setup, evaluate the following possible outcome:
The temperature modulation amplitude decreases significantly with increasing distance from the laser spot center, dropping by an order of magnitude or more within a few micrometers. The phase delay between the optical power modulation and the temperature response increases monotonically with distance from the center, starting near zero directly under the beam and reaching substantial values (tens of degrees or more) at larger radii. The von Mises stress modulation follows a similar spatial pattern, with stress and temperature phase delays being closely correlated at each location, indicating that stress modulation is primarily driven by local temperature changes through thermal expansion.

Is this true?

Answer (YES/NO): YES